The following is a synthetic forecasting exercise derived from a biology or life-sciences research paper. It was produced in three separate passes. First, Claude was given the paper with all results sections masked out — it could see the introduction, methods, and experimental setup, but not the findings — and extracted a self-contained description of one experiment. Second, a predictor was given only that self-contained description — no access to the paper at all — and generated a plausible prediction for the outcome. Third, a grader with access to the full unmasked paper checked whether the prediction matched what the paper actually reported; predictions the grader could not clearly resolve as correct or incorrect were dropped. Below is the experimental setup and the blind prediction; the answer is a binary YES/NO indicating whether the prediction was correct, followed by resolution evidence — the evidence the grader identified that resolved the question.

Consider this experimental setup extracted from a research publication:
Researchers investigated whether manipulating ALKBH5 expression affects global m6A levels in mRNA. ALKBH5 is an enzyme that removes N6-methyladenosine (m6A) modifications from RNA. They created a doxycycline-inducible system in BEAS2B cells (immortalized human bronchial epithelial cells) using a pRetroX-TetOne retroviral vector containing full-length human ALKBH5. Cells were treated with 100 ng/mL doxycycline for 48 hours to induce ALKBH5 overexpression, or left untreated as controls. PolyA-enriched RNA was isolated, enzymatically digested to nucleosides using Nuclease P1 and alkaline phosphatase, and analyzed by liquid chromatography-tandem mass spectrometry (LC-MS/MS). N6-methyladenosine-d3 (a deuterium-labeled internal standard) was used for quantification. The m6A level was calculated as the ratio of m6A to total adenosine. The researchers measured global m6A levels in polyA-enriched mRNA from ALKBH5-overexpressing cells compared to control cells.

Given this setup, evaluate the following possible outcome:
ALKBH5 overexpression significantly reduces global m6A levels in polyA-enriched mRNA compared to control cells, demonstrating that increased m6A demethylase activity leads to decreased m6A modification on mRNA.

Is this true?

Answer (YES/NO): YES